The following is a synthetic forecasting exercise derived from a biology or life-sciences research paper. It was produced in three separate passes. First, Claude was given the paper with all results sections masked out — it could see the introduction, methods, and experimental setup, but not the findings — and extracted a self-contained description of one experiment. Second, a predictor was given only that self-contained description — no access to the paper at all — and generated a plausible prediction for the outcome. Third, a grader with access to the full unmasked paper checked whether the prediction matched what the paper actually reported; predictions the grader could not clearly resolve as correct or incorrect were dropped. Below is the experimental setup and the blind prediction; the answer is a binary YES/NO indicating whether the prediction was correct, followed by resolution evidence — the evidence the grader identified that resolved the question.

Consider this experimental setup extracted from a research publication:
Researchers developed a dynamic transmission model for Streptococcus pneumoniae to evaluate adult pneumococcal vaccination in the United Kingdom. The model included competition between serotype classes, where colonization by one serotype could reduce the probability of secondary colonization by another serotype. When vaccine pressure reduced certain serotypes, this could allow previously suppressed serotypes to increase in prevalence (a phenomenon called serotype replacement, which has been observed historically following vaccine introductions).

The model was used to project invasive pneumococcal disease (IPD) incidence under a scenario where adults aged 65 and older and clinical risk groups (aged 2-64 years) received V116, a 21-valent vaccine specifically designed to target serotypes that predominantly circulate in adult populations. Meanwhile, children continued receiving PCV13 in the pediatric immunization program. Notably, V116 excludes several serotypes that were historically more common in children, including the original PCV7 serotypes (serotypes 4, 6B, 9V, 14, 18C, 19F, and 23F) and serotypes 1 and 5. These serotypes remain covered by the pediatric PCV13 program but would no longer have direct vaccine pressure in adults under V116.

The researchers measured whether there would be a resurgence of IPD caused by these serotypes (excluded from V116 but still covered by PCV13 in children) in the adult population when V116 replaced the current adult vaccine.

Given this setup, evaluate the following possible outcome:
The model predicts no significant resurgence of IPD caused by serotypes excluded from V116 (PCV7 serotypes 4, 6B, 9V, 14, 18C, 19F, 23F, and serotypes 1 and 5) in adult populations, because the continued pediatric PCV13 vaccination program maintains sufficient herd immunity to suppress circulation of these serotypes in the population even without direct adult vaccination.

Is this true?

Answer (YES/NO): YES